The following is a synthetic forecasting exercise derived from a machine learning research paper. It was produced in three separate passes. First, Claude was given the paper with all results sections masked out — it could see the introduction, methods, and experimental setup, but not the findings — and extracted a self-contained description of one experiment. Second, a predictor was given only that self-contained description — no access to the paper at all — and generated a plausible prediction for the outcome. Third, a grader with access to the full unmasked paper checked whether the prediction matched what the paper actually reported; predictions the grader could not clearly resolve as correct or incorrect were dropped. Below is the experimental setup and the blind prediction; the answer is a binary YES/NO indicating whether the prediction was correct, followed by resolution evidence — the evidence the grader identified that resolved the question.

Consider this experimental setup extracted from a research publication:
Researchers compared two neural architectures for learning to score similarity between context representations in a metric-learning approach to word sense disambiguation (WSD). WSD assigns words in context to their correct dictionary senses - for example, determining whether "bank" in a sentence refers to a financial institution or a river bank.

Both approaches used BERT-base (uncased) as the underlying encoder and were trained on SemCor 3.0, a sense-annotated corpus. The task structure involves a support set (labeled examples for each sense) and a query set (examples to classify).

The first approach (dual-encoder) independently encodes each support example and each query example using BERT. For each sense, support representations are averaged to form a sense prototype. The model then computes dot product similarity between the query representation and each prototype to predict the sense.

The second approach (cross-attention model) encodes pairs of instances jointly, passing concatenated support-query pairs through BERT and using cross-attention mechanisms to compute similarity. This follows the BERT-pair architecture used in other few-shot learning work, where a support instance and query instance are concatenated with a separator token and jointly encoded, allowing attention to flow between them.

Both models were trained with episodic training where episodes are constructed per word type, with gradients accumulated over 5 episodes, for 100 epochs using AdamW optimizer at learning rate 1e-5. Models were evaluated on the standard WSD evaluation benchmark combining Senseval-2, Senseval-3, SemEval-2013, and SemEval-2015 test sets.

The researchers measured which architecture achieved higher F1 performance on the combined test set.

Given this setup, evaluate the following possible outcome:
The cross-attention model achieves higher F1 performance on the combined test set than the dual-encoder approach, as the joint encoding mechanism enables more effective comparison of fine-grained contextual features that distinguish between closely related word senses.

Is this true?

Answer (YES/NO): NO